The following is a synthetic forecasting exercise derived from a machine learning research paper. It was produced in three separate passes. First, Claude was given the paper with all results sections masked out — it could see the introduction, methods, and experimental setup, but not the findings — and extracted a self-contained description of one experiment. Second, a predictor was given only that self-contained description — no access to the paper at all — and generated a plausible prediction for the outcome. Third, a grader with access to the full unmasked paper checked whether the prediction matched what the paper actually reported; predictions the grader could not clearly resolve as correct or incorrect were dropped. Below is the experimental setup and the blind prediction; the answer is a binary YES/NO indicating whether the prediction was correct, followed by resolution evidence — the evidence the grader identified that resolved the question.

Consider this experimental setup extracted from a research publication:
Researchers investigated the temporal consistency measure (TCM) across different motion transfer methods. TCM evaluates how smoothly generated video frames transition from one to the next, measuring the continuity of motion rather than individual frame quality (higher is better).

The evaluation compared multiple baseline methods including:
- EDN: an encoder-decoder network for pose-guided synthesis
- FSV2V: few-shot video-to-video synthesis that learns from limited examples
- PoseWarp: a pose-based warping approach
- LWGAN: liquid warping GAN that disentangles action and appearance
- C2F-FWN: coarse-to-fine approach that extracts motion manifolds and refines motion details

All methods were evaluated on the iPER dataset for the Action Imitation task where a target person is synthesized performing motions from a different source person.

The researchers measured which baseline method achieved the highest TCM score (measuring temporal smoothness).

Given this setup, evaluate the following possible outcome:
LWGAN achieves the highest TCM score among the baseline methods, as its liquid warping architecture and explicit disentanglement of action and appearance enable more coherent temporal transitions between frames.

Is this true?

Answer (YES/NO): NO